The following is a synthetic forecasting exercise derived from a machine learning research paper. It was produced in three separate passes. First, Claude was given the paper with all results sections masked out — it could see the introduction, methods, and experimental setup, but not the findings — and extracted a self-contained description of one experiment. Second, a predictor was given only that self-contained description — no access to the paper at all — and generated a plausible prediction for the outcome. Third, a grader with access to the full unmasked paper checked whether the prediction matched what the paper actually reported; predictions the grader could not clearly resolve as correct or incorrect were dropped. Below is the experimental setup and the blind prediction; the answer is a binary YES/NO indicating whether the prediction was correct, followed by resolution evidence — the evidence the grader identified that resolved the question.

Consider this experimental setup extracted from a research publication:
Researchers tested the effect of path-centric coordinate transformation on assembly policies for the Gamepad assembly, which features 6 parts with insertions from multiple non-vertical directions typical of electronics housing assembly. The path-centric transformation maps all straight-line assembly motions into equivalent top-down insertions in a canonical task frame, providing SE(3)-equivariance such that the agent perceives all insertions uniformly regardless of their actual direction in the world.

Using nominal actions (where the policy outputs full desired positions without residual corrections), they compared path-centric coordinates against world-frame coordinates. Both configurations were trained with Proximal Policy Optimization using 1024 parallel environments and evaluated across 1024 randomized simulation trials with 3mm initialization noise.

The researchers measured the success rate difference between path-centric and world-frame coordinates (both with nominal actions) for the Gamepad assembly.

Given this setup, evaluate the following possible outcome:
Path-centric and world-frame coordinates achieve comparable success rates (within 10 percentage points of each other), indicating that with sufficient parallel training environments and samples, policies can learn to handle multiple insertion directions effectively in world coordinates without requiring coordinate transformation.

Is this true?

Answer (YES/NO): YES